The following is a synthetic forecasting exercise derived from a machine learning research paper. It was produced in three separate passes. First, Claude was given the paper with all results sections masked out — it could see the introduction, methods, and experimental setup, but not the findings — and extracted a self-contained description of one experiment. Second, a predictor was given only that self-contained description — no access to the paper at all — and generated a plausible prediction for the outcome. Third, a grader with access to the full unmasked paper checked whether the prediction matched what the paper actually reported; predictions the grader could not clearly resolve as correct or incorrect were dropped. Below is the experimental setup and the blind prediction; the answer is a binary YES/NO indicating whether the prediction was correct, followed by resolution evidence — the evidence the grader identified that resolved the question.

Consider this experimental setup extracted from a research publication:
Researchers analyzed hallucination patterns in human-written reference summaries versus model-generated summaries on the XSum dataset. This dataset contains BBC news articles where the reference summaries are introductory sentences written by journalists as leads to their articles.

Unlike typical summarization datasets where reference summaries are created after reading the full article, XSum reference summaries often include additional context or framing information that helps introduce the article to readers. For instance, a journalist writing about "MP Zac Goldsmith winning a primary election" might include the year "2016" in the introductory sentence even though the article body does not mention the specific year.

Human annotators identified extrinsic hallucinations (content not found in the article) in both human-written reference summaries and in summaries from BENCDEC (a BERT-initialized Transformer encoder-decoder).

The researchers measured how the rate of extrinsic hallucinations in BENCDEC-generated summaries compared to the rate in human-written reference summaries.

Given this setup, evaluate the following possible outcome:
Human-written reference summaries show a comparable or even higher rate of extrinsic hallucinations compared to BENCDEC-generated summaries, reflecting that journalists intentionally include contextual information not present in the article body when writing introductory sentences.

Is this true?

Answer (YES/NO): YES